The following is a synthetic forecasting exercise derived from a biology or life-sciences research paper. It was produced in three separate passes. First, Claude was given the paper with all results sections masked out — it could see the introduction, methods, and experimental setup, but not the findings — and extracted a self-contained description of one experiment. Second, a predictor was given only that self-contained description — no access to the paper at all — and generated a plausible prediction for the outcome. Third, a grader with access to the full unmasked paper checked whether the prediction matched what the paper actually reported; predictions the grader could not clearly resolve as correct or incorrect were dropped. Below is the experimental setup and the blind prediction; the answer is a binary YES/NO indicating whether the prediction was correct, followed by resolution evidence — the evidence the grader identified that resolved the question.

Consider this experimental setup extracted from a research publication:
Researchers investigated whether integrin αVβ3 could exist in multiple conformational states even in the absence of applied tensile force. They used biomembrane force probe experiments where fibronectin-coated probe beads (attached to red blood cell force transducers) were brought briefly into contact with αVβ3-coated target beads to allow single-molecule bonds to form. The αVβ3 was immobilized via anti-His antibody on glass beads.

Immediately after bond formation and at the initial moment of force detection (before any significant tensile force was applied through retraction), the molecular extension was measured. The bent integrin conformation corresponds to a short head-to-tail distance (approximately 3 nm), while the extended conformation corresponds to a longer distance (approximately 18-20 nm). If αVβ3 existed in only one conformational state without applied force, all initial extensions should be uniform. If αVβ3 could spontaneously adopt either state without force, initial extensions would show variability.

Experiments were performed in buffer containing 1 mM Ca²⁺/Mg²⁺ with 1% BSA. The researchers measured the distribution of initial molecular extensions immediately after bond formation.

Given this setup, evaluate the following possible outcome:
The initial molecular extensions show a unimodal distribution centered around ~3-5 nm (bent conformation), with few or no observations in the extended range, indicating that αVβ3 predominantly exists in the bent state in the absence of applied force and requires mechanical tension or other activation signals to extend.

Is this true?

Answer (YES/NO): NO